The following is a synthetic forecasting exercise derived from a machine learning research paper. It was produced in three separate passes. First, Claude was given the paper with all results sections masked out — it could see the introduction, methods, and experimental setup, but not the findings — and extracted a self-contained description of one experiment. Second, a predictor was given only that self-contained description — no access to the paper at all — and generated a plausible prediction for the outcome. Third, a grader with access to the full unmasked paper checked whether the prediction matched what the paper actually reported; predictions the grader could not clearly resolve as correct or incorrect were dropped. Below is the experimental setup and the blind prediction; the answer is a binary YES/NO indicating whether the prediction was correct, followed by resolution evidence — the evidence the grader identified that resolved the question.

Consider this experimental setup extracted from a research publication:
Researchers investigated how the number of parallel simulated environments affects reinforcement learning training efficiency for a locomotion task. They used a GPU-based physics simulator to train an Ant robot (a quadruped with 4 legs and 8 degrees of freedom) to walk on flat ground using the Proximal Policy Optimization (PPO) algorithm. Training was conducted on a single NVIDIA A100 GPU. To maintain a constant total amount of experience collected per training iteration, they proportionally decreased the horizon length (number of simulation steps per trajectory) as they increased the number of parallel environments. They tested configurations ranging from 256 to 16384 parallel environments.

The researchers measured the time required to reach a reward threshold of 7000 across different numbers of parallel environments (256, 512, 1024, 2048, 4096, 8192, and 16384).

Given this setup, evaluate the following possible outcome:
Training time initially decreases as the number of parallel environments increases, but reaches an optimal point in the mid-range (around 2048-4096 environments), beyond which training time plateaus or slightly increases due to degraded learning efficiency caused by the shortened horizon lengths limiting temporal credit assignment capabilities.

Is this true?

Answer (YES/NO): NO